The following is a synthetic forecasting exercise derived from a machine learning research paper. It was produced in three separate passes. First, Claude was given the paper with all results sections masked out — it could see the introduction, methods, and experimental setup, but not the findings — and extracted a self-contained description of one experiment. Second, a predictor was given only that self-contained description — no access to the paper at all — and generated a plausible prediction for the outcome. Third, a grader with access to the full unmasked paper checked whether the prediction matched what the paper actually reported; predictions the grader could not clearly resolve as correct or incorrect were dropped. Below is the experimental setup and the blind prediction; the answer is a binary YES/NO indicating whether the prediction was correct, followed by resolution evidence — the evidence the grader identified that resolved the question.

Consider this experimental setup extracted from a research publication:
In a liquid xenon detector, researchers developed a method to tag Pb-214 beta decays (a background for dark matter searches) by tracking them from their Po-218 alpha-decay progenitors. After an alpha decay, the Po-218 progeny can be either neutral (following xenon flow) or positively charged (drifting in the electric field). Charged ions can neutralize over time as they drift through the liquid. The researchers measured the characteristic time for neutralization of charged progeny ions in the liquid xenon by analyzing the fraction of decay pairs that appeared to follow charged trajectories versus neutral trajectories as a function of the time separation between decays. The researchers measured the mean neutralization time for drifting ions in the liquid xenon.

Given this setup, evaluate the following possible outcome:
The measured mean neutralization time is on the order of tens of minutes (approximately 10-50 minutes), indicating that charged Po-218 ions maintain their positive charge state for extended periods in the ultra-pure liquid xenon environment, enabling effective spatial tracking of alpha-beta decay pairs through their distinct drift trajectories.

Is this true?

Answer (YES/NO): YES